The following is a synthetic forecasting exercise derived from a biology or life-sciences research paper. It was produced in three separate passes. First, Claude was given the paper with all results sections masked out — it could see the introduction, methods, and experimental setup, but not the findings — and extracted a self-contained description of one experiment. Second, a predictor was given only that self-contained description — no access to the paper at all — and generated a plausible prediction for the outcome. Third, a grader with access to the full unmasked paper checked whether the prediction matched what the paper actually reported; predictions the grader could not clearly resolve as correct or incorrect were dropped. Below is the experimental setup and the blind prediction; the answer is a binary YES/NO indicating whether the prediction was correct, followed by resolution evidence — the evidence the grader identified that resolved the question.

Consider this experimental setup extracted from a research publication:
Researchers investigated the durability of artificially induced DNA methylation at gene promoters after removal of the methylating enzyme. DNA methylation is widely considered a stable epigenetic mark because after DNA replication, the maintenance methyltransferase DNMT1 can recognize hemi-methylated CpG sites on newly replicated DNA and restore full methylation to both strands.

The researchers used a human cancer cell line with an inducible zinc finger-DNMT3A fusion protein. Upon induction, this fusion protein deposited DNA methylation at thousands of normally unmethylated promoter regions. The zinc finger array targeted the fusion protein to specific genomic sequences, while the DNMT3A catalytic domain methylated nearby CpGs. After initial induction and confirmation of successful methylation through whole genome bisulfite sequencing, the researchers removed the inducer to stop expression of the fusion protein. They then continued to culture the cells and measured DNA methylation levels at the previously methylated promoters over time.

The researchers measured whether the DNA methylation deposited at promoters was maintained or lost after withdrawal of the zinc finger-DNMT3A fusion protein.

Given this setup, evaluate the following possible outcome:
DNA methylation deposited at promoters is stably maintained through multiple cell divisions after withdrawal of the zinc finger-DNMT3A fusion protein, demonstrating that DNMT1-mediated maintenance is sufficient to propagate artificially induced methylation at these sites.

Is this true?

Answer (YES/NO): NO